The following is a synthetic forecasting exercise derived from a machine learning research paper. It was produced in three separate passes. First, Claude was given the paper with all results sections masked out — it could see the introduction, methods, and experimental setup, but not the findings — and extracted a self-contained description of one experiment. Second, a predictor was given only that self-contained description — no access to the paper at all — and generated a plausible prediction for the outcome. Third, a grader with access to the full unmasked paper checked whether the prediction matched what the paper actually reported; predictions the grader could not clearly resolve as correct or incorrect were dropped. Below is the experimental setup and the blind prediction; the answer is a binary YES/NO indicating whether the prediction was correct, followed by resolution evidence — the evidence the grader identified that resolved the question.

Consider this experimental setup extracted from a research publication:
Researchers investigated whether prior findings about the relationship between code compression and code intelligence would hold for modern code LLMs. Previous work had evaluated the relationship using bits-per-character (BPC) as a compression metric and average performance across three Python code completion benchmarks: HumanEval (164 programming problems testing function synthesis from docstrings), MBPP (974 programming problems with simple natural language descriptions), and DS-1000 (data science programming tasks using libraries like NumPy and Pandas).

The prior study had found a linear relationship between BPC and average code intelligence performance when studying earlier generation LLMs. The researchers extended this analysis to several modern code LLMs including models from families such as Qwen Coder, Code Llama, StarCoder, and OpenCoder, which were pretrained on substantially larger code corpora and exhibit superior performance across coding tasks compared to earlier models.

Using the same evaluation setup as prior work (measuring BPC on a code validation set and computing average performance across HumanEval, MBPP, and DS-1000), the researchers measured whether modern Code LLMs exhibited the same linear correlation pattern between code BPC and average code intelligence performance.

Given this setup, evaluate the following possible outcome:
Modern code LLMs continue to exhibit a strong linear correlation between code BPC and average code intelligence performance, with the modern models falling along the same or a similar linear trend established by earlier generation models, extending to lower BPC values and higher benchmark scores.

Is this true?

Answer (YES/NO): NO